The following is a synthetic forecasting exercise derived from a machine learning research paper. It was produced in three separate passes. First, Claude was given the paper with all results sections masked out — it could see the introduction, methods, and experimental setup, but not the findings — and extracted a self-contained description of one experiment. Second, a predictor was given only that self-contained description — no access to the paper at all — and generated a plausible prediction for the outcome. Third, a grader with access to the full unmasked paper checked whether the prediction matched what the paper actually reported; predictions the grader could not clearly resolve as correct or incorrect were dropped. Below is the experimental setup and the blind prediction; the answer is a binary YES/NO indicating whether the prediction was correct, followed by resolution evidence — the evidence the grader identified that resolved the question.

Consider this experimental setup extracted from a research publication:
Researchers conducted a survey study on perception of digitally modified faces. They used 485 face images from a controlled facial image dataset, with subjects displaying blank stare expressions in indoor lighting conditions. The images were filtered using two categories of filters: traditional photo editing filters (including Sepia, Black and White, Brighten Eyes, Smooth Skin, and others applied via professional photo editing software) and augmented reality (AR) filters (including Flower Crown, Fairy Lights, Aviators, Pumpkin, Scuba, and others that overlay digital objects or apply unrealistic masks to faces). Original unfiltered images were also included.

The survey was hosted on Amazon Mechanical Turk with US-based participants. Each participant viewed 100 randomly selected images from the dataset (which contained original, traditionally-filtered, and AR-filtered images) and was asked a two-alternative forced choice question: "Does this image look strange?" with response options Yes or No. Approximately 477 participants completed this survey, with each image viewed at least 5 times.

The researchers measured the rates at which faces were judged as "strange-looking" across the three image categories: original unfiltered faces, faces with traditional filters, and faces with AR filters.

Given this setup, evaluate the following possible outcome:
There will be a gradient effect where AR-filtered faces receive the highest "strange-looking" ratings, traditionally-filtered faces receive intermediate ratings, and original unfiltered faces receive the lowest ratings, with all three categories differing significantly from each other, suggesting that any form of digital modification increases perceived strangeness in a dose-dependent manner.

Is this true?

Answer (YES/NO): NO